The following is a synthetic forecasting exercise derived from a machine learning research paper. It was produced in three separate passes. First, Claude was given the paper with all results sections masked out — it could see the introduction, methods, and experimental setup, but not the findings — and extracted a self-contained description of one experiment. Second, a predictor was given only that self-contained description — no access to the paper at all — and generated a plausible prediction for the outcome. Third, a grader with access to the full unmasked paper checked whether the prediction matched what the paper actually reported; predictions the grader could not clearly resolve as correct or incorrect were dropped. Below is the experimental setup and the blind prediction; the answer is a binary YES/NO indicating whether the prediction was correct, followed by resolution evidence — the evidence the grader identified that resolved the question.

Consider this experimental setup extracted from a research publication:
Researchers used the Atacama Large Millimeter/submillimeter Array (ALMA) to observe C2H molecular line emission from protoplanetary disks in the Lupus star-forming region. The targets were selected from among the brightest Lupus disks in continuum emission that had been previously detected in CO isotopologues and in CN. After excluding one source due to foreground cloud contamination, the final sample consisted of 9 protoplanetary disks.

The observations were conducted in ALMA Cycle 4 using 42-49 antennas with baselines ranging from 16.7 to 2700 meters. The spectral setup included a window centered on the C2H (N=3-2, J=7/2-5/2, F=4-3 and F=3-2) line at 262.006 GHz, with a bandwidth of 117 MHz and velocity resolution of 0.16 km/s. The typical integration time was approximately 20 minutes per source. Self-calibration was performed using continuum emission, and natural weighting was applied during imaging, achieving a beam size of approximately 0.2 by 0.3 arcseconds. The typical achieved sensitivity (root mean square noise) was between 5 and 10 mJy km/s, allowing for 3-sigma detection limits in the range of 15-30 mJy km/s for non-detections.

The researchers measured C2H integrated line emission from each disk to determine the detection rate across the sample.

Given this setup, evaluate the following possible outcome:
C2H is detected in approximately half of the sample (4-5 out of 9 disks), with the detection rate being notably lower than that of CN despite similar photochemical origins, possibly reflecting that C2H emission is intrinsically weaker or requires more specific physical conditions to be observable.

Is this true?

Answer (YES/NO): NO